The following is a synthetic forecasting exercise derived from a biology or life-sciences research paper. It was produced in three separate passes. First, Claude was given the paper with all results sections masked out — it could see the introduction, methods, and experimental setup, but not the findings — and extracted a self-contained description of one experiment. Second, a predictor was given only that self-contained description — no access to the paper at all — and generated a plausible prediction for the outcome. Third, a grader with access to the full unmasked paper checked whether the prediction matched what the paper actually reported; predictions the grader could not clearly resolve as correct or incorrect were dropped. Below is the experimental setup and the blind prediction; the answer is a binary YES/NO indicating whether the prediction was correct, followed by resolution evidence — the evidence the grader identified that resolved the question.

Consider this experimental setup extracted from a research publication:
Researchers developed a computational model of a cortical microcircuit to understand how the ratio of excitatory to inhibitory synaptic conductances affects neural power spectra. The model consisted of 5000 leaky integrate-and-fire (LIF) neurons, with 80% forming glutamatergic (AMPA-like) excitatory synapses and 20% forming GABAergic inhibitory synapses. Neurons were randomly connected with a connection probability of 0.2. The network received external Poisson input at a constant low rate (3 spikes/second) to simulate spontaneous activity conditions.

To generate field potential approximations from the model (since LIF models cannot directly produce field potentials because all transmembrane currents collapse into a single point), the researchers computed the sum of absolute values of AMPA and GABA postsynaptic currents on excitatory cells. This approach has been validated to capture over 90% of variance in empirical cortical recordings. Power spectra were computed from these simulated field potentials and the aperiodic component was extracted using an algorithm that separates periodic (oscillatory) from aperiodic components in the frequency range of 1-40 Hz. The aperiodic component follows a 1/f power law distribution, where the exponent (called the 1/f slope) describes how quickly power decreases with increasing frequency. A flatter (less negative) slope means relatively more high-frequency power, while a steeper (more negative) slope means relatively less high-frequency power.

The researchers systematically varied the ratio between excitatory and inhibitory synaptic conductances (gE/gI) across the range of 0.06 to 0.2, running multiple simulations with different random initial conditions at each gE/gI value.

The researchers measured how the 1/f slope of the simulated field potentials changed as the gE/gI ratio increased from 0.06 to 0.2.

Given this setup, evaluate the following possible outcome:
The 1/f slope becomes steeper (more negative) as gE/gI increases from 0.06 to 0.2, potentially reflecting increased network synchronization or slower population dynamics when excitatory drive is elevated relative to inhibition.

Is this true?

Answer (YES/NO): NO